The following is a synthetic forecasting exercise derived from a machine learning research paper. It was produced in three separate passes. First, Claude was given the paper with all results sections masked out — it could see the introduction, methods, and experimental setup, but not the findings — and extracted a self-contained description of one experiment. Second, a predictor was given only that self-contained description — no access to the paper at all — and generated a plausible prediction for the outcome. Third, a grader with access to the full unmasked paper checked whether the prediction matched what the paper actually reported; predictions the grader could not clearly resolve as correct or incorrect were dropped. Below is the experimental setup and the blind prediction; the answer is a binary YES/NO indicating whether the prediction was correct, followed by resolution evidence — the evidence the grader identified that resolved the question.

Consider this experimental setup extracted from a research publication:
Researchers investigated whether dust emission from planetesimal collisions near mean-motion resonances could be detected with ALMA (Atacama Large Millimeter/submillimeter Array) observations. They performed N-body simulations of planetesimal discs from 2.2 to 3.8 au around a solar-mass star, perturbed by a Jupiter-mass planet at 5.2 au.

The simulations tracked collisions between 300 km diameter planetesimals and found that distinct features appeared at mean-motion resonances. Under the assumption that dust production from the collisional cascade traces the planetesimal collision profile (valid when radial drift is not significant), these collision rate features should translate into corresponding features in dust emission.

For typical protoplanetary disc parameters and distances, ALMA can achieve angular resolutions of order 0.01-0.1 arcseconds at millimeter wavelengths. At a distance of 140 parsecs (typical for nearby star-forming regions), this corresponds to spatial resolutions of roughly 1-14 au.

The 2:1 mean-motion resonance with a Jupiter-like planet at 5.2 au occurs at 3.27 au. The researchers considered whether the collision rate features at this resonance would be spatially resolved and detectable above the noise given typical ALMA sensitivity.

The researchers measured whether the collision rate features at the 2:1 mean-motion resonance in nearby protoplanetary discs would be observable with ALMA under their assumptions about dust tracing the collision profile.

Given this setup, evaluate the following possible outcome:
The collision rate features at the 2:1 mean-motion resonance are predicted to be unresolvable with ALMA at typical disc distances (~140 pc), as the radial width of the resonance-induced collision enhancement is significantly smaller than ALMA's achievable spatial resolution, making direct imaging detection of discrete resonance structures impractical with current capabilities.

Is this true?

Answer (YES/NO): NO